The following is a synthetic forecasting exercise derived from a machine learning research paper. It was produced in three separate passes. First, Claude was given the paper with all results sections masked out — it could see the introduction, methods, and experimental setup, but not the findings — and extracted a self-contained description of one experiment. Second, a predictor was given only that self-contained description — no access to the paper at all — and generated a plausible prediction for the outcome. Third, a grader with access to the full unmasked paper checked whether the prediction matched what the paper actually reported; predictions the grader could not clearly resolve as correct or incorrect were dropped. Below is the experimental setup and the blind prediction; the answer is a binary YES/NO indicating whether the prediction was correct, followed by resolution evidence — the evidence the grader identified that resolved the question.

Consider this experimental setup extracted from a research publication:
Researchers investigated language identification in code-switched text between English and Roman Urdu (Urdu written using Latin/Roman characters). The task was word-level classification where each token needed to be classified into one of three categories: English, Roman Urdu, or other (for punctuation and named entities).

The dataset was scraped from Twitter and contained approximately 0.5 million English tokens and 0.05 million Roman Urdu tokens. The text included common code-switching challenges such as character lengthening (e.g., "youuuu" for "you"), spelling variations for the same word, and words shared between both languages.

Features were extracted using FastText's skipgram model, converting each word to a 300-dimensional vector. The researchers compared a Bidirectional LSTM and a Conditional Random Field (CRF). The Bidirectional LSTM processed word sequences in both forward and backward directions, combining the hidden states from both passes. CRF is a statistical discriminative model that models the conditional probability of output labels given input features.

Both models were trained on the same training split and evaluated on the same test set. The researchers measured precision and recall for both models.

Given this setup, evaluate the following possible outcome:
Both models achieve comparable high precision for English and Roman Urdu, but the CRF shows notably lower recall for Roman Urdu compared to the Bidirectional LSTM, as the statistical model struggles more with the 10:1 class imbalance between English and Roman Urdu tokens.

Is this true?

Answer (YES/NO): NO